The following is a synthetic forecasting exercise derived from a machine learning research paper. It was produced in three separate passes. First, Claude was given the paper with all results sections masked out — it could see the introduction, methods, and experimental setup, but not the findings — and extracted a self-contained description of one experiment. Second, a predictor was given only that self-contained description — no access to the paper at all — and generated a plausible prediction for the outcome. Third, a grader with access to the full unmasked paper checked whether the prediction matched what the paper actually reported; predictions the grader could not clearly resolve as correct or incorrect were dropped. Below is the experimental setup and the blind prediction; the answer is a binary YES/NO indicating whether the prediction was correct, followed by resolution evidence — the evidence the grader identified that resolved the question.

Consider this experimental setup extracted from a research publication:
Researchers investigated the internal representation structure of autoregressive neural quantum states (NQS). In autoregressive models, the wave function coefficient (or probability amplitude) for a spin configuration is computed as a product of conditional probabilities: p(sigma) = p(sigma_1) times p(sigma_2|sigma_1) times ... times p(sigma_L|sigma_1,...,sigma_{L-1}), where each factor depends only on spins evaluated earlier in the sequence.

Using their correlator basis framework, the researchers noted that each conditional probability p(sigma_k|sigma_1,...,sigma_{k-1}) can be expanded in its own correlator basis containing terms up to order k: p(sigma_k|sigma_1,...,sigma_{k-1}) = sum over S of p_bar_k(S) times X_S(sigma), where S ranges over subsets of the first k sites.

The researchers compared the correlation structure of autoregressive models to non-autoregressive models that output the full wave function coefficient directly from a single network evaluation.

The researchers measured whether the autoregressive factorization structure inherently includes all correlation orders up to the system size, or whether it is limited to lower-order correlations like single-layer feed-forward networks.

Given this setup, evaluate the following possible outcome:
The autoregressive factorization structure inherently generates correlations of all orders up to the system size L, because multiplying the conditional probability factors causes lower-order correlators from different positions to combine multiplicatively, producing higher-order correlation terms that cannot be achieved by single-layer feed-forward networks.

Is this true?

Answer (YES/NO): YES